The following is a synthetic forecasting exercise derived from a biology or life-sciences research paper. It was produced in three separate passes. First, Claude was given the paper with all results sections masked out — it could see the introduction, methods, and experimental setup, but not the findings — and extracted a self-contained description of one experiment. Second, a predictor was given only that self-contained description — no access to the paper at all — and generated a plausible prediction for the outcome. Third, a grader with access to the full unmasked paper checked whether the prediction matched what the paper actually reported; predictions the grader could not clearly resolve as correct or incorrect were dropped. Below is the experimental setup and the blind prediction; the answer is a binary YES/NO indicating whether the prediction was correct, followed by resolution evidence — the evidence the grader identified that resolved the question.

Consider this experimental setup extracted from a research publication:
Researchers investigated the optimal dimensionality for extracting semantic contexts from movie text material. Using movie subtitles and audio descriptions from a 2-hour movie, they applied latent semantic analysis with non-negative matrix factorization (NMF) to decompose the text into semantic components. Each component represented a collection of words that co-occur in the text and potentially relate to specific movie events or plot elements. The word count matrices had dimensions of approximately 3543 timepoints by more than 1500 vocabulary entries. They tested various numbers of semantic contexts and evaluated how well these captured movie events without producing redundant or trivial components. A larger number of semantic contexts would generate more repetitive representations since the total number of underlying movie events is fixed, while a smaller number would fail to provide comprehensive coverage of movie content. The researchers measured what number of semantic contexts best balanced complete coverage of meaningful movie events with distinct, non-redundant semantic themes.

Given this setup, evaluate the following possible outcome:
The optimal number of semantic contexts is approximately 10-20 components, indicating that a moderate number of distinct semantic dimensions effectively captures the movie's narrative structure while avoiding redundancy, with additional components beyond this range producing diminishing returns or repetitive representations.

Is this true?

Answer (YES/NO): NO